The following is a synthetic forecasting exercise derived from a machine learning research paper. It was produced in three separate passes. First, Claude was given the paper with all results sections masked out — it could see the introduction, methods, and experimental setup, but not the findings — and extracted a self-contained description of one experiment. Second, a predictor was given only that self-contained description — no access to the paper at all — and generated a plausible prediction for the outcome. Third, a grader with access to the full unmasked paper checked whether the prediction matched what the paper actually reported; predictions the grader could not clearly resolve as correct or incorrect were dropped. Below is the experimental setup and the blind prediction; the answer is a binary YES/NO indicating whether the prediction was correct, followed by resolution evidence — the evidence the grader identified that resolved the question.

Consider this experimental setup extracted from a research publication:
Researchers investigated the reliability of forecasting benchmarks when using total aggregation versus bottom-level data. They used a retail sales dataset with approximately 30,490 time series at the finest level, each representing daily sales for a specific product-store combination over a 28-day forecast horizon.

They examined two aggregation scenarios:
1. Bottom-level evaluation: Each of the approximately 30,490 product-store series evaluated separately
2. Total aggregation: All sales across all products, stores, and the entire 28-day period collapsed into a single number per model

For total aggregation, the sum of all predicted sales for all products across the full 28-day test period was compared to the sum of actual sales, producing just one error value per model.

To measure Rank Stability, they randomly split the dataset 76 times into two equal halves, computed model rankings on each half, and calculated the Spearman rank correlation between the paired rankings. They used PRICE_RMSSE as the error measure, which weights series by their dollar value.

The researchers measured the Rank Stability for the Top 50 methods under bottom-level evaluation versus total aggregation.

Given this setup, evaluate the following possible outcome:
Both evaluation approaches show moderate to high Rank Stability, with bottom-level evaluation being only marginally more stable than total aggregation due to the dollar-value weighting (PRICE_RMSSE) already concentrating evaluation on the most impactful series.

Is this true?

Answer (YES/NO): NO